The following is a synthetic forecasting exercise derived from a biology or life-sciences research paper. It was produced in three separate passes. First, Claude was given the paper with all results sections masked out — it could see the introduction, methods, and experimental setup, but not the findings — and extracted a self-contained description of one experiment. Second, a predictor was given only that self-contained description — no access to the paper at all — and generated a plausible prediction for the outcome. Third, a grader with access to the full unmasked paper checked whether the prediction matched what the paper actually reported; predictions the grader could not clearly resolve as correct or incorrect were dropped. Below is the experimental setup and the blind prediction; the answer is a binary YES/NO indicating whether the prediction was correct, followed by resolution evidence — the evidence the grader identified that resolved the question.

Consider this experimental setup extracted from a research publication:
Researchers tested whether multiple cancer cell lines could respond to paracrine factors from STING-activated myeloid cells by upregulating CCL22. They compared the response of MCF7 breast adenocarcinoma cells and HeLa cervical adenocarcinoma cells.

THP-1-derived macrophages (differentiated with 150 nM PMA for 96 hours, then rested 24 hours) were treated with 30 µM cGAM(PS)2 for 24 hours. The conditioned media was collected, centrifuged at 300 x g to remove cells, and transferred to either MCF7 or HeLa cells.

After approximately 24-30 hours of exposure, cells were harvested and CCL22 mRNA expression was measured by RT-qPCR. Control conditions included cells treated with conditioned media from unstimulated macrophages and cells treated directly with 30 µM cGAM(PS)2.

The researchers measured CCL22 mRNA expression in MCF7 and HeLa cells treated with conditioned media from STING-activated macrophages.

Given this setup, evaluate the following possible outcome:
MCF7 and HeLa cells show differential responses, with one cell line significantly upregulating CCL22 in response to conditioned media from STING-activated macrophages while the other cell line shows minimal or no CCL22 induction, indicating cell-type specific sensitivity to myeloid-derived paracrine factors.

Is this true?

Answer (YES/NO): NO